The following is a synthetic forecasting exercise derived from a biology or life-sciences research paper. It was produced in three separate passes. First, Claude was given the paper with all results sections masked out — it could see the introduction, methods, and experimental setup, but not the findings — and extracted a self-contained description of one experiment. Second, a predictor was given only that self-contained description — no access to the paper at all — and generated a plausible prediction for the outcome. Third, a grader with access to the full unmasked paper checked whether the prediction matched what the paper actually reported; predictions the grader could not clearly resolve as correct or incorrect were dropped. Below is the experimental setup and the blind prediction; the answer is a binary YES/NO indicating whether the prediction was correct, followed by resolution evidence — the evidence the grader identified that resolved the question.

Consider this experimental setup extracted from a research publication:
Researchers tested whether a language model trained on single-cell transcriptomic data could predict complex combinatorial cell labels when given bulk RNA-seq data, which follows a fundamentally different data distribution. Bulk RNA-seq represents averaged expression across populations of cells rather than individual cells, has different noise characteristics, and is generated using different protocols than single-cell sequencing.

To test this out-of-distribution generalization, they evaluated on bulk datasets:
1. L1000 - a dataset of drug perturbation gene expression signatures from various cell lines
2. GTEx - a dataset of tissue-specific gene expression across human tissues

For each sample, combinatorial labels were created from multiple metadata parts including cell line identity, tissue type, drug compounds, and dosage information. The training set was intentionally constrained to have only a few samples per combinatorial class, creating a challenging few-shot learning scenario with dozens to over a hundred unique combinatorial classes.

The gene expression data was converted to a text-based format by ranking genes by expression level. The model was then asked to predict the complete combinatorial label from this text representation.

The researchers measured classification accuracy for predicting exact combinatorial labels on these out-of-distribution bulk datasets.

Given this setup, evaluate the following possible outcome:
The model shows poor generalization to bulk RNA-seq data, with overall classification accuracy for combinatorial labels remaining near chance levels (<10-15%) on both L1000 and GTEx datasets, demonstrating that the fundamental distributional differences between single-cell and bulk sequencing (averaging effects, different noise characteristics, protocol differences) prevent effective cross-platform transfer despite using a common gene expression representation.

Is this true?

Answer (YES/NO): NO